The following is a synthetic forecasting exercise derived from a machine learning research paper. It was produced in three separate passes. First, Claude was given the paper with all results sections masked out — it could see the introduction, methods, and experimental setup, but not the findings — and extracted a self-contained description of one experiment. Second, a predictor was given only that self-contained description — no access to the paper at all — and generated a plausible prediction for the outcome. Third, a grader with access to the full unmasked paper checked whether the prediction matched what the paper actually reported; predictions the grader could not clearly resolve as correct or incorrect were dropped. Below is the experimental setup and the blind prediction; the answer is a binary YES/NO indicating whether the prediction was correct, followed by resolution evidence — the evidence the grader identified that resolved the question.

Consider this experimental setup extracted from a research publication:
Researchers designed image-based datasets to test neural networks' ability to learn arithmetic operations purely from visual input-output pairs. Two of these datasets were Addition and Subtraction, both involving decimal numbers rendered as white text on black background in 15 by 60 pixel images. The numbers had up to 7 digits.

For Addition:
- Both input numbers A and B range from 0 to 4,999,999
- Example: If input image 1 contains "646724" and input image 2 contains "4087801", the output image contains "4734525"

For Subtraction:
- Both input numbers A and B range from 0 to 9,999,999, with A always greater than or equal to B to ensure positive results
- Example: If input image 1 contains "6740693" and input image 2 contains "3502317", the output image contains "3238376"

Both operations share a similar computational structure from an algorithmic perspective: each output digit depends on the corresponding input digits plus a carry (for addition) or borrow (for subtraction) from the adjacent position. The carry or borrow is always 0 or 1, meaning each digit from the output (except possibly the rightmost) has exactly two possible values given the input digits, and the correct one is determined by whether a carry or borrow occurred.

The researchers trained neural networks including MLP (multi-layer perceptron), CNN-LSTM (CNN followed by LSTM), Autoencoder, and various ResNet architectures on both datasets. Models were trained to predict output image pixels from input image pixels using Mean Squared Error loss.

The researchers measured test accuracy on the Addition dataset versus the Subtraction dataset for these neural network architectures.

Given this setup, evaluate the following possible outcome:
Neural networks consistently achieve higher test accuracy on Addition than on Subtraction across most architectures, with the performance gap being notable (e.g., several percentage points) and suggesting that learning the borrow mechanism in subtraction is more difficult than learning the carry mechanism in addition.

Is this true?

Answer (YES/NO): NO